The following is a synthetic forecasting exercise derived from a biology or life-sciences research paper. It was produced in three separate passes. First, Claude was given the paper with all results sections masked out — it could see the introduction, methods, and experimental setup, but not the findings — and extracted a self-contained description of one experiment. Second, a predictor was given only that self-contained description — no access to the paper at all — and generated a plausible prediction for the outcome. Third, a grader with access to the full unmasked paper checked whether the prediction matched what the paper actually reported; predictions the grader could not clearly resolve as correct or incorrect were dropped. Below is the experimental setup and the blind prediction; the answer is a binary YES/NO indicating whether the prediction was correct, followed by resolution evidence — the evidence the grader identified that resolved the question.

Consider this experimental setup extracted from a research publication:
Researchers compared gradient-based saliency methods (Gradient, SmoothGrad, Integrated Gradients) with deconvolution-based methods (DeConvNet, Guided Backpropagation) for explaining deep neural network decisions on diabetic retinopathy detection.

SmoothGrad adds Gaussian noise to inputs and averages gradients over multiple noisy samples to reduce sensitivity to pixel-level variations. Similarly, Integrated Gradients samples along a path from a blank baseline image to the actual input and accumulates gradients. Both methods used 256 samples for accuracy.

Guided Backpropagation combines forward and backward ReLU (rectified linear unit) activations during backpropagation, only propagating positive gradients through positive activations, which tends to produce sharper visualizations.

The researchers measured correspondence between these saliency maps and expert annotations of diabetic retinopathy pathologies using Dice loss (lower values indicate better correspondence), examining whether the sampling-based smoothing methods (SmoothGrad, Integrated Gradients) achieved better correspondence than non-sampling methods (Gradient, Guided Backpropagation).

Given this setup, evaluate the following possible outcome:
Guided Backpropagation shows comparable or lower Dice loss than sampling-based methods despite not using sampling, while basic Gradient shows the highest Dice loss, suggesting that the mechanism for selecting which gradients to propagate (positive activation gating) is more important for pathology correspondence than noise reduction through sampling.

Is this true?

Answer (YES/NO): NO